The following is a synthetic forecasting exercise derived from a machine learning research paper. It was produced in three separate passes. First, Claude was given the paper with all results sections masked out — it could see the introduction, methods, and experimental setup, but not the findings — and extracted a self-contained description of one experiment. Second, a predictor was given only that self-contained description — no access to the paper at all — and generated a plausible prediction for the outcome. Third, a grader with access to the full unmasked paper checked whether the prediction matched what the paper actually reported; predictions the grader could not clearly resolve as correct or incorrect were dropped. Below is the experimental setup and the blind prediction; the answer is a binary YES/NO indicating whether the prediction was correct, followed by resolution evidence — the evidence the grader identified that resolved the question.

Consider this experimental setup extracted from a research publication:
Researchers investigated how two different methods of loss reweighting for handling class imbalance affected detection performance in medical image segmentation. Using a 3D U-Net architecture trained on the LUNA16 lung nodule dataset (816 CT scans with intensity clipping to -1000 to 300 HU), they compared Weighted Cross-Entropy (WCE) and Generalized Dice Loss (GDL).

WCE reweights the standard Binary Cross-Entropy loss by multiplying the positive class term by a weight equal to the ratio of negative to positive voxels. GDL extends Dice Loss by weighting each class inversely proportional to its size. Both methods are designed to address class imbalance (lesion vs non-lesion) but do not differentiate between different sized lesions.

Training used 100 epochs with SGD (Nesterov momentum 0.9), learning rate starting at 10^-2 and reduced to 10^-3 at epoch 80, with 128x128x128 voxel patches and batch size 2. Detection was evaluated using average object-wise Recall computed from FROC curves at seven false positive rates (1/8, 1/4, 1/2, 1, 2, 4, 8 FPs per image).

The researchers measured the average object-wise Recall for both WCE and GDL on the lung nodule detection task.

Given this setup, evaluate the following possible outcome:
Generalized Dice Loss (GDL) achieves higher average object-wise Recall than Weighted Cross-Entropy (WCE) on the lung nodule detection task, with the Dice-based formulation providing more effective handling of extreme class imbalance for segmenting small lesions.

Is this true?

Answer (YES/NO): NO